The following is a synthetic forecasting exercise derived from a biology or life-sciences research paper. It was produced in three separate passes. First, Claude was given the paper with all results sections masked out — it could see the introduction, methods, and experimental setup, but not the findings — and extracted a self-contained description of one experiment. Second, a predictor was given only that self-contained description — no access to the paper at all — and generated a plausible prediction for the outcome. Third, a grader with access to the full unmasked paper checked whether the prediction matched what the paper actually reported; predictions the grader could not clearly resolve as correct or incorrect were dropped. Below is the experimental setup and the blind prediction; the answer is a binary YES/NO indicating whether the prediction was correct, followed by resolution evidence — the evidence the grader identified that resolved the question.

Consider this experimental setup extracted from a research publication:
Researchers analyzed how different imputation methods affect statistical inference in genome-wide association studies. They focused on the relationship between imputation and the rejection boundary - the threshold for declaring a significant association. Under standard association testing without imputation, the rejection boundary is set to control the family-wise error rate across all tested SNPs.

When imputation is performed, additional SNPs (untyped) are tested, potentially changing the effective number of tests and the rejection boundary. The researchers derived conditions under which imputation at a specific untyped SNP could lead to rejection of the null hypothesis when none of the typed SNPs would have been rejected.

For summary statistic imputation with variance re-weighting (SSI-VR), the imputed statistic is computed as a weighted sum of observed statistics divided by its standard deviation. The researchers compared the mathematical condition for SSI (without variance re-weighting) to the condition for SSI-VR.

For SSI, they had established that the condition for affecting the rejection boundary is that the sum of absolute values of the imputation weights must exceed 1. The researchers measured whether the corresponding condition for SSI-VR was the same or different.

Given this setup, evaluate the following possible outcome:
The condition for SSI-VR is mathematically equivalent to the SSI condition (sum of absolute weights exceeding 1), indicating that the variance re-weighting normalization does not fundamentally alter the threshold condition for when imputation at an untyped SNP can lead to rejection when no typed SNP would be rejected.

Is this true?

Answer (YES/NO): NO